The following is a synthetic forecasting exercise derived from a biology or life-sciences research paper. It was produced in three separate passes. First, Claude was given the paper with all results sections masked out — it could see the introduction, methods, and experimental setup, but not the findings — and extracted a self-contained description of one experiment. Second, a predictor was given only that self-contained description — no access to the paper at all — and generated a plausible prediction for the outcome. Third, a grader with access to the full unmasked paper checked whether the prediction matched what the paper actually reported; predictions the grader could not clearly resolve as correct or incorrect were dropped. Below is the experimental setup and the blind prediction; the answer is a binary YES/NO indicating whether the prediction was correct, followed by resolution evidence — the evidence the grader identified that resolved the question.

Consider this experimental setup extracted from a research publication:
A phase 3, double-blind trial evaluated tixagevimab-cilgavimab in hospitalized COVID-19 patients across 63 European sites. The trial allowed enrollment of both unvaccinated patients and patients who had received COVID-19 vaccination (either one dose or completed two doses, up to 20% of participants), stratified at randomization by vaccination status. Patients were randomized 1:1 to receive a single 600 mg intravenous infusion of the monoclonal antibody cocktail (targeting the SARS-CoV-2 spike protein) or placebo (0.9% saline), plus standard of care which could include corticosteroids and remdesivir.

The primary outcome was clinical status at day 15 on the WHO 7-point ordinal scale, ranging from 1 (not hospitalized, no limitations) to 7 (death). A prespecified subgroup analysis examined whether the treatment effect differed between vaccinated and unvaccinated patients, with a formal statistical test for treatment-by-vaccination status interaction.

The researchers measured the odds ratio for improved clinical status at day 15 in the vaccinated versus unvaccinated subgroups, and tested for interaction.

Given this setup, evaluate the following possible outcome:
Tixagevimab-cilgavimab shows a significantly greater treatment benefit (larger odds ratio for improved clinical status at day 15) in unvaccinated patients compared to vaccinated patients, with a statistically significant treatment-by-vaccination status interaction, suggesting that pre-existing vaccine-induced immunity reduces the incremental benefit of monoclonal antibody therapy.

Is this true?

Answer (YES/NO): NO